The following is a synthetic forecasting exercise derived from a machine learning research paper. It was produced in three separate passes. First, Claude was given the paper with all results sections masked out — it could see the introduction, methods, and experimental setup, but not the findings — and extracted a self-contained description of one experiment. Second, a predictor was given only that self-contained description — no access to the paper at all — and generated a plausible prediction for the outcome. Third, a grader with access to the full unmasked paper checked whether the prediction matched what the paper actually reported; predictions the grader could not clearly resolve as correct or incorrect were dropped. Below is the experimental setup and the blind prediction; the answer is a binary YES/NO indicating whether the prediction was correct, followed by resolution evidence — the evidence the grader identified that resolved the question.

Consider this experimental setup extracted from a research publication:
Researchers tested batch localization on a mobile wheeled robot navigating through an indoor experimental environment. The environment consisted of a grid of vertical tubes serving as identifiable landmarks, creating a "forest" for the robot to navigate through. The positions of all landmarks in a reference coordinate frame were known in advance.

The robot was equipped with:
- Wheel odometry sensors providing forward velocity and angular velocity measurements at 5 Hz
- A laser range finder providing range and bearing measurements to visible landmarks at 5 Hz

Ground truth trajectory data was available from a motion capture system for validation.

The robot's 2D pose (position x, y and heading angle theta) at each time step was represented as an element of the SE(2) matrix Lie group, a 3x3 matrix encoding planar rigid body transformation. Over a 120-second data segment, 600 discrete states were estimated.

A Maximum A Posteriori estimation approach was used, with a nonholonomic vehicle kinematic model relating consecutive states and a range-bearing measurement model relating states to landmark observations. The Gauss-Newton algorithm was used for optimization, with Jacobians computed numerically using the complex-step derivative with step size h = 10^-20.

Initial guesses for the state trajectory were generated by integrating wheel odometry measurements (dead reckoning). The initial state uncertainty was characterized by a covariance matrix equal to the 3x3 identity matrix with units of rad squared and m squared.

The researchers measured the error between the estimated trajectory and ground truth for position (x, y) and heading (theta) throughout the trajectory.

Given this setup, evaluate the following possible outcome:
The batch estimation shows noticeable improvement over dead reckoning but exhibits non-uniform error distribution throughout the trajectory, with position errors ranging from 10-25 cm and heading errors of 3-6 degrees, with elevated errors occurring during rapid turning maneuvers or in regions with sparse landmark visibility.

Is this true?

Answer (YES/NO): NO